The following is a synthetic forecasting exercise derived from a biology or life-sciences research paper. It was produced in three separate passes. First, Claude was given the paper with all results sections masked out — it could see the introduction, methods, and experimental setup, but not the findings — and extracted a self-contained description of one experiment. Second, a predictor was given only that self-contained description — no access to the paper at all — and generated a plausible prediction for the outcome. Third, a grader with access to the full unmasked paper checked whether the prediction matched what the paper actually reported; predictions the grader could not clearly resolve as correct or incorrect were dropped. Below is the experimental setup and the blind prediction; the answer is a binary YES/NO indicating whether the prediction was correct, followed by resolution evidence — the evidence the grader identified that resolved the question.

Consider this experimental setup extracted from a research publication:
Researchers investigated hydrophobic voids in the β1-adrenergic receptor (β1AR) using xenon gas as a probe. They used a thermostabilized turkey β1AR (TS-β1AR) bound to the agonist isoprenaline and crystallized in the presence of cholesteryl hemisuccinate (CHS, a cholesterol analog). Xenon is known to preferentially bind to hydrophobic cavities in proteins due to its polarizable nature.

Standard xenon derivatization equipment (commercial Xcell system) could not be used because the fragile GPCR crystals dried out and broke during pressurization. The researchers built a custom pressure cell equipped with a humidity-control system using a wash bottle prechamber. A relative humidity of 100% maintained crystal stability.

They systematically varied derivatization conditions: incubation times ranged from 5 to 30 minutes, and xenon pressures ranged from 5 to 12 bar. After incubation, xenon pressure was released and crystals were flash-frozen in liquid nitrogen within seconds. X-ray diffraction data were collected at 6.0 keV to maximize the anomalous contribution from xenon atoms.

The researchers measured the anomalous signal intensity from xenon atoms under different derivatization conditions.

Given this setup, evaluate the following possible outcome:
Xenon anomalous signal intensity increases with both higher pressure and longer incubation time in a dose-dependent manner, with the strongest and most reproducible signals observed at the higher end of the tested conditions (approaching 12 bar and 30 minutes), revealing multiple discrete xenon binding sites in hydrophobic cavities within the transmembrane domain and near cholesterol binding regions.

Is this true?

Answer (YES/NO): NO